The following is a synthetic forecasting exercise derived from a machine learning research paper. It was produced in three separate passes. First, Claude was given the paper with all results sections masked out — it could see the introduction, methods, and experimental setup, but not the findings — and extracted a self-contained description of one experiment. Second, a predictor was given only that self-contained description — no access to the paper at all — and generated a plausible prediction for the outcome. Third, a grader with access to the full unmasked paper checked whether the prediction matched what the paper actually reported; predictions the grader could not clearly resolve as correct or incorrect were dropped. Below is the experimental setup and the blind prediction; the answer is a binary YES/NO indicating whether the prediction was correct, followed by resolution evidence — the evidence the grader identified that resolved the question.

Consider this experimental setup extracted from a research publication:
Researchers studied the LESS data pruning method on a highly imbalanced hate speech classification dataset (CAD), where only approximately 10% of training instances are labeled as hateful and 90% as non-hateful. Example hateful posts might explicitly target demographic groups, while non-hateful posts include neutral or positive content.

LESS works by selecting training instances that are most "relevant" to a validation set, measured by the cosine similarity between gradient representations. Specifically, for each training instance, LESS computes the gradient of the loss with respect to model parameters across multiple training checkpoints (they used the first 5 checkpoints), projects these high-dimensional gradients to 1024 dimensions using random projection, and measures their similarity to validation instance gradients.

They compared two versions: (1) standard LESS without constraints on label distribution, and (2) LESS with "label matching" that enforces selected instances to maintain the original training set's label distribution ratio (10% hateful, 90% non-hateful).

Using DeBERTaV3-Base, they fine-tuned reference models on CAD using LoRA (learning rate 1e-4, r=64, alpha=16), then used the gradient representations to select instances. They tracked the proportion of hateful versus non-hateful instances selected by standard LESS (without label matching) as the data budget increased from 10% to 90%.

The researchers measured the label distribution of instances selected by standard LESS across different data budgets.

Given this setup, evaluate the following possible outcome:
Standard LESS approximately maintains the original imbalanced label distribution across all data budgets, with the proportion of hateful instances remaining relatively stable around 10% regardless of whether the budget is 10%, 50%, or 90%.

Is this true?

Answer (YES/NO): NO